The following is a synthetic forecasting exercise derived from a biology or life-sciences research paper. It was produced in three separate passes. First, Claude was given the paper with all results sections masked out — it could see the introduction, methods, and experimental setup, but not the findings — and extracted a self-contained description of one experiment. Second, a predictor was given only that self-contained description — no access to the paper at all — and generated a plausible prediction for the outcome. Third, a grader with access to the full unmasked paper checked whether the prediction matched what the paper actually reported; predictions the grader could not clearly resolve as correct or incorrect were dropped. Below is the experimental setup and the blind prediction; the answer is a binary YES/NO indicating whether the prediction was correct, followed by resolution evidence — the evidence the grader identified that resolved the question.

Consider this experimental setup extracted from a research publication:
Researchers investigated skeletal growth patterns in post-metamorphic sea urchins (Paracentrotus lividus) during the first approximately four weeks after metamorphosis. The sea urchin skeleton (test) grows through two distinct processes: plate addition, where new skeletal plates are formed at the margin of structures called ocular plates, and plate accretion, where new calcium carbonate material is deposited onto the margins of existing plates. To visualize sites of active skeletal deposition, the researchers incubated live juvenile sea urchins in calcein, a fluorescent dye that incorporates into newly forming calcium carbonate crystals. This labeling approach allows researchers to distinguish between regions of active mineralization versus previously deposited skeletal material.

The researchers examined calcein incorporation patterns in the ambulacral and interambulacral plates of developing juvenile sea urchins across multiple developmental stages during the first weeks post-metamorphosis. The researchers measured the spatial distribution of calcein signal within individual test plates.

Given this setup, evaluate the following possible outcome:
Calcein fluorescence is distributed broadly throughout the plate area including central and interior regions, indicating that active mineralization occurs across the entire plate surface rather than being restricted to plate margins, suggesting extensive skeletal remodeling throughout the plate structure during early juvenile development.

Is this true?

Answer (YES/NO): NO